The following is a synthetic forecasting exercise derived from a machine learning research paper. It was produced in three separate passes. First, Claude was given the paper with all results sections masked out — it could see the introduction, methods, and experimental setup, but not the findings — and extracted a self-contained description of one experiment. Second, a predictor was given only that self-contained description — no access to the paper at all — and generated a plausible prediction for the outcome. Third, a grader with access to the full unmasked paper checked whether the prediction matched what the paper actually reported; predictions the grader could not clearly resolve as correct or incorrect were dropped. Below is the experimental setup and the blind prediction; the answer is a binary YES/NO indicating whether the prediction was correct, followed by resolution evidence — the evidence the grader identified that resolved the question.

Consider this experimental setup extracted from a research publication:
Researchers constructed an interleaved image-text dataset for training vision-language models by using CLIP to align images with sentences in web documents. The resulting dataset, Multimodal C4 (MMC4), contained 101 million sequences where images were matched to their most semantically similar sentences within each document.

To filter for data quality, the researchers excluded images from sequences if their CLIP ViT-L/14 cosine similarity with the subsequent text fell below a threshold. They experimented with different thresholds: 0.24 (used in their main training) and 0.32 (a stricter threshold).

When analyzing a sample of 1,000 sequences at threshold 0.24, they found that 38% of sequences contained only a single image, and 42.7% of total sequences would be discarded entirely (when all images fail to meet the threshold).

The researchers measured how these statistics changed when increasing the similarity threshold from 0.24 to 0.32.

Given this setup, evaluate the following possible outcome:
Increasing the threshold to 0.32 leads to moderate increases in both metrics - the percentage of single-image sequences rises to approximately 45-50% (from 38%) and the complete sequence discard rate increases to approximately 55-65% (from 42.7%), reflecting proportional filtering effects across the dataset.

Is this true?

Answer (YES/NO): NO